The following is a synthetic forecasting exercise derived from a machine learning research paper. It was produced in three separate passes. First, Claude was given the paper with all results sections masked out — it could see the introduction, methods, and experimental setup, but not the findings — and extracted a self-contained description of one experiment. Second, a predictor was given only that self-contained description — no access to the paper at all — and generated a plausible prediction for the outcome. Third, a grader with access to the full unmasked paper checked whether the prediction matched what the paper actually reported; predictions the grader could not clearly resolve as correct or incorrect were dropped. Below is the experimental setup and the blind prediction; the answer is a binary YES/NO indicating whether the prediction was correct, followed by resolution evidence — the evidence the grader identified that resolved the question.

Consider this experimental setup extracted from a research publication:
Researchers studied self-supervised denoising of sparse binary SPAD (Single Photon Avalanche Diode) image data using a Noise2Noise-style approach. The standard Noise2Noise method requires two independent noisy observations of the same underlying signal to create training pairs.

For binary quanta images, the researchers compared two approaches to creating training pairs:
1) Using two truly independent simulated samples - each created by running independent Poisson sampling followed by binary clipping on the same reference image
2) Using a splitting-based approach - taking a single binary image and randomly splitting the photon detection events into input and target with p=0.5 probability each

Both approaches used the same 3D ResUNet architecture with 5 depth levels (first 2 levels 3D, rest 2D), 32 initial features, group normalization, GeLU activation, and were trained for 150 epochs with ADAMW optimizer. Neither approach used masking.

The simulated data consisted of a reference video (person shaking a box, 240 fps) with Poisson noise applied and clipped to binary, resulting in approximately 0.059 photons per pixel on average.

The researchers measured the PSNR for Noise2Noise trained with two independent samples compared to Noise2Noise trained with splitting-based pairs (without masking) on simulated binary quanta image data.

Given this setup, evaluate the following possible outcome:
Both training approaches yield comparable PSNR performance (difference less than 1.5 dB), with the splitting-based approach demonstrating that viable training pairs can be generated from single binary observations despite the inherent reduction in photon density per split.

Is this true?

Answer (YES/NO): NO